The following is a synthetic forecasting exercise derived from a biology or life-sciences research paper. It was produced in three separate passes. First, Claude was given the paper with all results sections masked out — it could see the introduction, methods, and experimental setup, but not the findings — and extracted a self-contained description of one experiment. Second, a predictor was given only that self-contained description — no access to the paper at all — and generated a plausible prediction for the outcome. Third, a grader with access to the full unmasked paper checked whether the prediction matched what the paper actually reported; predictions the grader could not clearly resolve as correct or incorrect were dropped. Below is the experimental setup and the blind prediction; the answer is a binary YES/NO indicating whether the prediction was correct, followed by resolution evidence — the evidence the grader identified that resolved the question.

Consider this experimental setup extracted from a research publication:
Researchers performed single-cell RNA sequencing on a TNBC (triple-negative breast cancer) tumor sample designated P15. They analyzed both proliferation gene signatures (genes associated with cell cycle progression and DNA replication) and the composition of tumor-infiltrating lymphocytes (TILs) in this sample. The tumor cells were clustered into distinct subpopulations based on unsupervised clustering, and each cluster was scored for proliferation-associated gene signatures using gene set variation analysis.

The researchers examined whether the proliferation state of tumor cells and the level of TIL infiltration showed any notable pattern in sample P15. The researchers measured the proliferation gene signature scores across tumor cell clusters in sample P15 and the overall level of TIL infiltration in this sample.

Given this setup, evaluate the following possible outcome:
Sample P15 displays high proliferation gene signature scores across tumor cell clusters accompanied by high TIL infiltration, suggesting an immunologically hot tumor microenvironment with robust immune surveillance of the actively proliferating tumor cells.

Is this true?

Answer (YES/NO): NO